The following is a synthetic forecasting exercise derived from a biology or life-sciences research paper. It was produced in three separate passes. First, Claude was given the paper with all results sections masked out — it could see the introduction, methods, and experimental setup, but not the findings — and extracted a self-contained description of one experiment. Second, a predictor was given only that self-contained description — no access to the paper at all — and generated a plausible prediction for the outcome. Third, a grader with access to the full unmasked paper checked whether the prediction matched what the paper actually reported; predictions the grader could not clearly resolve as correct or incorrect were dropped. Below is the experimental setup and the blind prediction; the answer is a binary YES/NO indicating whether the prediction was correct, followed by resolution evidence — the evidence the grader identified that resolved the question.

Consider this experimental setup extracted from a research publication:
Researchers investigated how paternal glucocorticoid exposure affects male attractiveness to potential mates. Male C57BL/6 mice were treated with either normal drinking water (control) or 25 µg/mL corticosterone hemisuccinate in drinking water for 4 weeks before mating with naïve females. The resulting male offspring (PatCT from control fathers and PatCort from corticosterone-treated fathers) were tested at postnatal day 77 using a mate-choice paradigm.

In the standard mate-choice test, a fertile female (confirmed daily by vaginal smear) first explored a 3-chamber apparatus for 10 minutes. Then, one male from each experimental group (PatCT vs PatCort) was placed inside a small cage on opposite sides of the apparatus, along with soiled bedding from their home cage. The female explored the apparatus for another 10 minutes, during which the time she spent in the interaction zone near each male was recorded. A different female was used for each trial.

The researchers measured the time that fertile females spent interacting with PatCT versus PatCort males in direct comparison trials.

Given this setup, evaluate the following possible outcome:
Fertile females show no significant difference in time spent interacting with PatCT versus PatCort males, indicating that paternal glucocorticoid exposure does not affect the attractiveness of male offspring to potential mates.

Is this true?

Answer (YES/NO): NO